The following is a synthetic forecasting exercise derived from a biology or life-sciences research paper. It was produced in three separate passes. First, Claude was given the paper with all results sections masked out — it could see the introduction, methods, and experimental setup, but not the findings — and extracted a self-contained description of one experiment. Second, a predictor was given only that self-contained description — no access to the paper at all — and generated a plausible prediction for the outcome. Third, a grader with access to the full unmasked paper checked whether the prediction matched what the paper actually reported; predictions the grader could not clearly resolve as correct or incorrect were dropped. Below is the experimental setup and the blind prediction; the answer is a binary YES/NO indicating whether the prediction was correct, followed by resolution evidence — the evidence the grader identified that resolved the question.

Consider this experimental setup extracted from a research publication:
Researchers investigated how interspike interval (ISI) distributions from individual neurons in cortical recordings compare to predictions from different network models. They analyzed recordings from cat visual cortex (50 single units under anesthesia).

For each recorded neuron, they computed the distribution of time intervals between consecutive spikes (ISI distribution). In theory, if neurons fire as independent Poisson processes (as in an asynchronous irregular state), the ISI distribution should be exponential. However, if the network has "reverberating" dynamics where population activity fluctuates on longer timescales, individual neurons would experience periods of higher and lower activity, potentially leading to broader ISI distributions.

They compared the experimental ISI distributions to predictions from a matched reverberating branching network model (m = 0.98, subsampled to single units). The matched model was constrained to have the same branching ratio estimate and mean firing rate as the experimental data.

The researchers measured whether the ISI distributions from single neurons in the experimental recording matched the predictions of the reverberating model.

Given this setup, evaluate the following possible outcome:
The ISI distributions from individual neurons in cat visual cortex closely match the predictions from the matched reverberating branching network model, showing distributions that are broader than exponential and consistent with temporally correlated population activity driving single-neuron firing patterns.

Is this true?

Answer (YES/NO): NO